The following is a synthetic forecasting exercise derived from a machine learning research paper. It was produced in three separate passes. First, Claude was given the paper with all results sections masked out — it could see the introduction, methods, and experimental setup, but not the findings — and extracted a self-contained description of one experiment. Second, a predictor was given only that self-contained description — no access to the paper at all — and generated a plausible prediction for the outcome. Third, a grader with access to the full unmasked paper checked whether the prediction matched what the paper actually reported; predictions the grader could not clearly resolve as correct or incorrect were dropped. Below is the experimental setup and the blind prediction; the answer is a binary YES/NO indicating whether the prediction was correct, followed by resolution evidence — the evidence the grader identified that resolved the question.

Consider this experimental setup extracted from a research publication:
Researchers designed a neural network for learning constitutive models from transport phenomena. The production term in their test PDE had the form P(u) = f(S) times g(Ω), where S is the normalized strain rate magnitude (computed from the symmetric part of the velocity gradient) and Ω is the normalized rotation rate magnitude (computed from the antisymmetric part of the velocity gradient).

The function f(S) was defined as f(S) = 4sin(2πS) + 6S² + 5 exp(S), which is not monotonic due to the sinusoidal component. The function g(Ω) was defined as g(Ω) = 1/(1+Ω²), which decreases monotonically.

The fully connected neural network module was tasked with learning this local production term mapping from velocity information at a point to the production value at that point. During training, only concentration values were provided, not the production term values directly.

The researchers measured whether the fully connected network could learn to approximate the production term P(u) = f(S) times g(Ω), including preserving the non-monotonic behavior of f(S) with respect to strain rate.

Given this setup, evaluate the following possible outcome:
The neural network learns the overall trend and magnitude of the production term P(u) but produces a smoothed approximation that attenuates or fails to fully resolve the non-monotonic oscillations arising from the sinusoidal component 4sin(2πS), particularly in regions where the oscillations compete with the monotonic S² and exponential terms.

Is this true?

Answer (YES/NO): NO